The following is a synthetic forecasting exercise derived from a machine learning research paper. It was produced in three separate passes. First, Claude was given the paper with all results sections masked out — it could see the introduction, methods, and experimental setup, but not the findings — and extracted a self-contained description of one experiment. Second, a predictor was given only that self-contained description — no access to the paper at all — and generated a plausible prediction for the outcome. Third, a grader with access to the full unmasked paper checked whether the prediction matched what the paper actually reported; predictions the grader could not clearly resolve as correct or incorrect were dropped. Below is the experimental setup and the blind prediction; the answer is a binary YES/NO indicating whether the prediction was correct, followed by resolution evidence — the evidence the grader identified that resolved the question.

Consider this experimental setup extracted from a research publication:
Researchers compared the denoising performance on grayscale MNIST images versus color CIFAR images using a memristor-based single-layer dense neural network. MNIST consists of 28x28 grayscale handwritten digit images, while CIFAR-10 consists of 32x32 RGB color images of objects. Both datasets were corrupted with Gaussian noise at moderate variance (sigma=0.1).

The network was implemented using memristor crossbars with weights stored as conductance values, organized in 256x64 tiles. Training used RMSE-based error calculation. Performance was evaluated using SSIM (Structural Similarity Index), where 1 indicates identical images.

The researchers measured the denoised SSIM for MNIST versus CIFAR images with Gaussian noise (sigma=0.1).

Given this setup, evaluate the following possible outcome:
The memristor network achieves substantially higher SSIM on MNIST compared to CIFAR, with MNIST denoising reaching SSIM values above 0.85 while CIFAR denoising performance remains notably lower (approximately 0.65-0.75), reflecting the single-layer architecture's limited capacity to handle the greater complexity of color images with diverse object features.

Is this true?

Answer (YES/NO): NO